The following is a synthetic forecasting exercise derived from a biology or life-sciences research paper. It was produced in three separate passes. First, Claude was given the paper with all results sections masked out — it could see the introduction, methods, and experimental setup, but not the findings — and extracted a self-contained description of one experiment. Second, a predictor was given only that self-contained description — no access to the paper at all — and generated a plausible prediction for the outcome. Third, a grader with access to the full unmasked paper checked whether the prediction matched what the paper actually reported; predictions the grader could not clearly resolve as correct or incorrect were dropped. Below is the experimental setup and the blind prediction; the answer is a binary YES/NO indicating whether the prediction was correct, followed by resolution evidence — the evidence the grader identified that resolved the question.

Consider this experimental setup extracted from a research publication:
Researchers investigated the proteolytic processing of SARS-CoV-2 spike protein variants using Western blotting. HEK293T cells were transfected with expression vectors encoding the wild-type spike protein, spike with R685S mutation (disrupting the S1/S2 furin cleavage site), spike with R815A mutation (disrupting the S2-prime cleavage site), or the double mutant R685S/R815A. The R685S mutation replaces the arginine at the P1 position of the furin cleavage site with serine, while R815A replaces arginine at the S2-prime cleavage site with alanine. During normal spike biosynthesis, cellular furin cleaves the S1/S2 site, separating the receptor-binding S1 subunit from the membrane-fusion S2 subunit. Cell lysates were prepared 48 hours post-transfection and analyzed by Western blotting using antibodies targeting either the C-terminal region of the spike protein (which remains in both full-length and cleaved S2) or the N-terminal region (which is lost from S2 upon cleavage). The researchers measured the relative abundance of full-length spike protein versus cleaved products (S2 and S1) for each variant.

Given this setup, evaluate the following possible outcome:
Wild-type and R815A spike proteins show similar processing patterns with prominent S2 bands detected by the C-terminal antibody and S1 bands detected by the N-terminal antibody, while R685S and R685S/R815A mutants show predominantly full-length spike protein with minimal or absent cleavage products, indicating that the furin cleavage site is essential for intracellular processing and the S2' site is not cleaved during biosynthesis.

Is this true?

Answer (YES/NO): NO